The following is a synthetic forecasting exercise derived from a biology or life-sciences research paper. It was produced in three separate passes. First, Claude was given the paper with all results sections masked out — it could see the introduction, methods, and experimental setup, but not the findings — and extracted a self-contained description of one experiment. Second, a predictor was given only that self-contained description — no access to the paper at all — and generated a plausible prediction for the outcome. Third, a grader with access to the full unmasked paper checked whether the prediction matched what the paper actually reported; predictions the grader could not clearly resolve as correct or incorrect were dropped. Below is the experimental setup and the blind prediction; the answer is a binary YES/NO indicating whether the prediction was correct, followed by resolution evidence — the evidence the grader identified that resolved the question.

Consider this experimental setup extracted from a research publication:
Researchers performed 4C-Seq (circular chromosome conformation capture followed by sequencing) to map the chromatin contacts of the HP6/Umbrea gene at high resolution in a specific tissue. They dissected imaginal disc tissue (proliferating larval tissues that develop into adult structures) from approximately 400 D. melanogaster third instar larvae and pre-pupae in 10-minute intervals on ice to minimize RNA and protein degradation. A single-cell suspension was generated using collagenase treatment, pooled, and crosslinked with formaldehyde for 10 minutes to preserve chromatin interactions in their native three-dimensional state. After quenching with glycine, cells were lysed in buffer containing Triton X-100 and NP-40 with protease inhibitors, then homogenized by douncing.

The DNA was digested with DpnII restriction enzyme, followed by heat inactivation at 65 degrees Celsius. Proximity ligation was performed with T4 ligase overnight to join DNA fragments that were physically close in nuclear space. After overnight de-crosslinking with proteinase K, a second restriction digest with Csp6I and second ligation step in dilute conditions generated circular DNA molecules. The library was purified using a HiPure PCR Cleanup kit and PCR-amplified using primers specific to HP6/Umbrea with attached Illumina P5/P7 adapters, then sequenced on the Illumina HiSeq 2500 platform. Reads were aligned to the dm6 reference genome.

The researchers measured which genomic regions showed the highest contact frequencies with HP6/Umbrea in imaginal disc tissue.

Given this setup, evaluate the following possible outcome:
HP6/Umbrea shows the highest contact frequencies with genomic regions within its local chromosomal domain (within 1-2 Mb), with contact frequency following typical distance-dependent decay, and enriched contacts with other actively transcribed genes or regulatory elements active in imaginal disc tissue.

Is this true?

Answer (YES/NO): NO